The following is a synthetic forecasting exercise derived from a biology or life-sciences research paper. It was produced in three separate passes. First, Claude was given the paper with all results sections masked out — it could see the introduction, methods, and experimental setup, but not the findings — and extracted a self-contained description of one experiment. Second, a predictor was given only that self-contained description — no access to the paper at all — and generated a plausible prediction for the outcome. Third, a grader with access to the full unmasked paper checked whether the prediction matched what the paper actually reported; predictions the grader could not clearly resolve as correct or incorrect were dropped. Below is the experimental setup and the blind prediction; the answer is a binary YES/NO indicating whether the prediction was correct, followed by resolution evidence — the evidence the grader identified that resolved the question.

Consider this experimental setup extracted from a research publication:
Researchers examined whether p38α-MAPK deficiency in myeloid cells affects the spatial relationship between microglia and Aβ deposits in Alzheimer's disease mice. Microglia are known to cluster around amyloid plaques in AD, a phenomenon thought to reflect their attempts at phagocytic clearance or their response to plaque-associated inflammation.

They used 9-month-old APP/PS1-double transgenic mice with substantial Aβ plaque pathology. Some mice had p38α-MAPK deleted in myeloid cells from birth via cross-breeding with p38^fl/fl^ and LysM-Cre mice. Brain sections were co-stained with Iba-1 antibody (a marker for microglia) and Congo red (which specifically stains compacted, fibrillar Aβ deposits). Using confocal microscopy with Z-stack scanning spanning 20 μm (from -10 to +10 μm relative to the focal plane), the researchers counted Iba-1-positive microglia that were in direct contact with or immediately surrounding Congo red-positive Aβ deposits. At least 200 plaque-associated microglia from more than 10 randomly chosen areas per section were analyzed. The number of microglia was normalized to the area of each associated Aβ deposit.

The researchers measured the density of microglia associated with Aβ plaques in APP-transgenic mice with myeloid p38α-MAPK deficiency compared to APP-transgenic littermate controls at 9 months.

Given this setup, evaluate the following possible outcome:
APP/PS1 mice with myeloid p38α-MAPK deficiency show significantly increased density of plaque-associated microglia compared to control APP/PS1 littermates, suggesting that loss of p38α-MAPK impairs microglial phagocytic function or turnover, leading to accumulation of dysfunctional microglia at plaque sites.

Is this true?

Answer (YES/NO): NO